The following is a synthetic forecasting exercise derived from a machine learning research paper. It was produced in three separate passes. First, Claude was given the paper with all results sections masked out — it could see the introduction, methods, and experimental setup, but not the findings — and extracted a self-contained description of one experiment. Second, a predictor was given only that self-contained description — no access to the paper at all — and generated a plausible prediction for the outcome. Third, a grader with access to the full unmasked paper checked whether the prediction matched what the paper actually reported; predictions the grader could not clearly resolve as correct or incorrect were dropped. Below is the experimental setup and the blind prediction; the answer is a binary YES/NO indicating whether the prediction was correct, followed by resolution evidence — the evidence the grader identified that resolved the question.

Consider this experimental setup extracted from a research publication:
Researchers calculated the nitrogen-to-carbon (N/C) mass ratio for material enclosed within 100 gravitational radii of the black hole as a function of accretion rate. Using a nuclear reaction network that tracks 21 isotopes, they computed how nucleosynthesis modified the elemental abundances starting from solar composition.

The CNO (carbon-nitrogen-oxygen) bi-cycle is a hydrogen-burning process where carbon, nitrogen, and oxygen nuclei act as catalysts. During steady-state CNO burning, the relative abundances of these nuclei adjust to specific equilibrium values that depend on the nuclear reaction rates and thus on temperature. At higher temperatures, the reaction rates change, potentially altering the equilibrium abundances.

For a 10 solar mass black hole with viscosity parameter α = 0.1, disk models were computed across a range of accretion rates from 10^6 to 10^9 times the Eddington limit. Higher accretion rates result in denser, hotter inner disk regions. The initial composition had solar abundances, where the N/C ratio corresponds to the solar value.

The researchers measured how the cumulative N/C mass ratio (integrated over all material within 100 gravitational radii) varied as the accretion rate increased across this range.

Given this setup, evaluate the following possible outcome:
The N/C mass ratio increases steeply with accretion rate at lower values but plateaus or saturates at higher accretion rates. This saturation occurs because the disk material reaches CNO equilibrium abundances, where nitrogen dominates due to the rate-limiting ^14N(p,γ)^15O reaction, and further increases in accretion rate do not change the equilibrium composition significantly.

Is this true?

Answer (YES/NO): NO